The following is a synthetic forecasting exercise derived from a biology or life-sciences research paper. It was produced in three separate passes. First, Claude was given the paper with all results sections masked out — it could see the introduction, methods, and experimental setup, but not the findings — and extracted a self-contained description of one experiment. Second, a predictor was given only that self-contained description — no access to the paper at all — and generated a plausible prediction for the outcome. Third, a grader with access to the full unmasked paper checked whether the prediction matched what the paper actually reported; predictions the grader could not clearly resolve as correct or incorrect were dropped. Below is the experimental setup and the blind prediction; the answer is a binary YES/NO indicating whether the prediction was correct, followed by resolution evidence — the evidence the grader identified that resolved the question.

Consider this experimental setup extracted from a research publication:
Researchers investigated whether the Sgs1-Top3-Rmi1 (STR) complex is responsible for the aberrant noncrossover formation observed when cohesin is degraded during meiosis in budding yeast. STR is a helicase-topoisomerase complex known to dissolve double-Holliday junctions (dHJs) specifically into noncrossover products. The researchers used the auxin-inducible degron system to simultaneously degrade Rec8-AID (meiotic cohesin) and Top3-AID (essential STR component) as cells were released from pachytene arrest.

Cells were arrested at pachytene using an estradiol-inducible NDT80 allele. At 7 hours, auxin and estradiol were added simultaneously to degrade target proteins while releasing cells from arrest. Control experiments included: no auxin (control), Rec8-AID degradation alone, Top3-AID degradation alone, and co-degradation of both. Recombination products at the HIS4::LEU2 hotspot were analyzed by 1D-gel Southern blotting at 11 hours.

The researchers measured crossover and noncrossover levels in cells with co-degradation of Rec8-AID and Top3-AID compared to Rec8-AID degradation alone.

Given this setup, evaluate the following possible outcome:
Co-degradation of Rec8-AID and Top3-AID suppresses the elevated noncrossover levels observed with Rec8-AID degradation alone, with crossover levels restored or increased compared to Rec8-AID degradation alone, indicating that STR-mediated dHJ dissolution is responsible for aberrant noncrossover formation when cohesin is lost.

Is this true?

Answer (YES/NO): YES